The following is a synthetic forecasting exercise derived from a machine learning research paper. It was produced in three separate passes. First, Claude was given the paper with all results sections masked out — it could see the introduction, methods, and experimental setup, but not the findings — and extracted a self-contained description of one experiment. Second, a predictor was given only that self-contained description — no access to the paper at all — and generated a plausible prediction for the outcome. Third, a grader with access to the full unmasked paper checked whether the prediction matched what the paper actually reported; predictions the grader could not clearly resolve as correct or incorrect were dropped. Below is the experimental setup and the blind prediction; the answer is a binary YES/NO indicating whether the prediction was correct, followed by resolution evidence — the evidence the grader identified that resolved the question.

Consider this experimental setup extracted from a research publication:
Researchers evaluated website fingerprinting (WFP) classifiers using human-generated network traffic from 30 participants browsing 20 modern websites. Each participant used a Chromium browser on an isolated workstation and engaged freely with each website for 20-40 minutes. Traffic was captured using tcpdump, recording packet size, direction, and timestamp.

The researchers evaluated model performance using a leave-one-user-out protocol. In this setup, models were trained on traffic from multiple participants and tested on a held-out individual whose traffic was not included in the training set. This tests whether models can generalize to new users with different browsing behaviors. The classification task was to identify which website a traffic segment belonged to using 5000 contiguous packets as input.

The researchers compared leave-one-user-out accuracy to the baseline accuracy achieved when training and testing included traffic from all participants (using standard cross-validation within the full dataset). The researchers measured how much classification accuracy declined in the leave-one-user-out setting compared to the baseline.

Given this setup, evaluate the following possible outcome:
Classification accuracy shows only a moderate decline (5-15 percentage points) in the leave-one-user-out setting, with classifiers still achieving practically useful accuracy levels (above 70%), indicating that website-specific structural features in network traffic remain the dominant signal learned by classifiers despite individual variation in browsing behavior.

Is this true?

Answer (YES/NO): NO